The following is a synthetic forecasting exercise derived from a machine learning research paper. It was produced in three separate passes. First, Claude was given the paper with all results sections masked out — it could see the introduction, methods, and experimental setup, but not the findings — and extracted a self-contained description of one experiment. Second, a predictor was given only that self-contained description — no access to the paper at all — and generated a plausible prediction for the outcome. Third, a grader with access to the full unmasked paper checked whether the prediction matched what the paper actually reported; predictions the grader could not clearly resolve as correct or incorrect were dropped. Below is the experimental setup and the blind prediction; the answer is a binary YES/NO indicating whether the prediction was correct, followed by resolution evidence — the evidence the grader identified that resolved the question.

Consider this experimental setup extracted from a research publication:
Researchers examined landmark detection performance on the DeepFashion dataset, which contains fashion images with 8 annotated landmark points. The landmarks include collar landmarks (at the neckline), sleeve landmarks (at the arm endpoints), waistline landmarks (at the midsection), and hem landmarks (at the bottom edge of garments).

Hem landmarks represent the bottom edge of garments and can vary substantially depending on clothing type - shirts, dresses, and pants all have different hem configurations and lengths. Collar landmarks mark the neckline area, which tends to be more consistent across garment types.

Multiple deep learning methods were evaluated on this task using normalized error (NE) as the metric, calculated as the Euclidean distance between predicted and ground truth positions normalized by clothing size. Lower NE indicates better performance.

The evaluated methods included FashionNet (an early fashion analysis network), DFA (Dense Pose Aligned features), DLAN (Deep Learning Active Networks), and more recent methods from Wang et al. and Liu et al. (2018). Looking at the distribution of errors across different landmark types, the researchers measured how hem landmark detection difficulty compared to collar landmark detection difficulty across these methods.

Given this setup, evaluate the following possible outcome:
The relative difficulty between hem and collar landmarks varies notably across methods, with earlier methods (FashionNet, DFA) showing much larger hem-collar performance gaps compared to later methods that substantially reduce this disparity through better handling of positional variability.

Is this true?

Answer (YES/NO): NO